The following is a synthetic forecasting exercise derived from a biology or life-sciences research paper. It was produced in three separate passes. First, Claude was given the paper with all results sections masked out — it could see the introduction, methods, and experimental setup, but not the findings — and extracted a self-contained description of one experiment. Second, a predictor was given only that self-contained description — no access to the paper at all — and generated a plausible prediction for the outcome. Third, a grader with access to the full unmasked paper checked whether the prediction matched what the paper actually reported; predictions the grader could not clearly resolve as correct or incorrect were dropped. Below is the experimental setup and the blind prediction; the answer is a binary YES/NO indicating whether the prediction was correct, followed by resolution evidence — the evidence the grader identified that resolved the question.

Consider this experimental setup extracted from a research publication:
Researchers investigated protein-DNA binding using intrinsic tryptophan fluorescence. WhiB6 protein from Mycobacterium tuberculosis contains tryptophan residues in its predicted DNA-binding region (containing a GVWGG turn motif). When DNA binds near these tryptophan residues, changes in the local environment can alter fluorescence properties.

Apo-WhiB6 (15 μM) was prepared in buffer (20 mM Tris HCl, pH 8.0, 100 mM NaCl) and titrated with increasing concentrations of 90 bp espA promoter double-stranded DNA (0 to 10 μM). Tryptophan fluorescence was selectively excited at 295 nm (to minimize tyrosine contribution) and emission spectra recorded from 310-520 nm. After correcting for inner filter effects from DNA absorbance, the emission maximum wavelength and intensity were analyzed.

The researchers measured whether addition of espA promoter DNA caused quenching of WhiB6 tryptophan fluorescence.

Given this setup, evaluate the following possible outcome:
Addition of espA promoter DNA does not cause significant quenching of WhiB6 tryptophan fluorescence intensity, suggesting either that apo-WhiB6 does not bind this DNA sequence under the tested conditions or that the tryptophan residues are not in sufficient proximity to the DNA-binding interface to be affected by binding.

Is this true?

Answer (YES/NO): NO